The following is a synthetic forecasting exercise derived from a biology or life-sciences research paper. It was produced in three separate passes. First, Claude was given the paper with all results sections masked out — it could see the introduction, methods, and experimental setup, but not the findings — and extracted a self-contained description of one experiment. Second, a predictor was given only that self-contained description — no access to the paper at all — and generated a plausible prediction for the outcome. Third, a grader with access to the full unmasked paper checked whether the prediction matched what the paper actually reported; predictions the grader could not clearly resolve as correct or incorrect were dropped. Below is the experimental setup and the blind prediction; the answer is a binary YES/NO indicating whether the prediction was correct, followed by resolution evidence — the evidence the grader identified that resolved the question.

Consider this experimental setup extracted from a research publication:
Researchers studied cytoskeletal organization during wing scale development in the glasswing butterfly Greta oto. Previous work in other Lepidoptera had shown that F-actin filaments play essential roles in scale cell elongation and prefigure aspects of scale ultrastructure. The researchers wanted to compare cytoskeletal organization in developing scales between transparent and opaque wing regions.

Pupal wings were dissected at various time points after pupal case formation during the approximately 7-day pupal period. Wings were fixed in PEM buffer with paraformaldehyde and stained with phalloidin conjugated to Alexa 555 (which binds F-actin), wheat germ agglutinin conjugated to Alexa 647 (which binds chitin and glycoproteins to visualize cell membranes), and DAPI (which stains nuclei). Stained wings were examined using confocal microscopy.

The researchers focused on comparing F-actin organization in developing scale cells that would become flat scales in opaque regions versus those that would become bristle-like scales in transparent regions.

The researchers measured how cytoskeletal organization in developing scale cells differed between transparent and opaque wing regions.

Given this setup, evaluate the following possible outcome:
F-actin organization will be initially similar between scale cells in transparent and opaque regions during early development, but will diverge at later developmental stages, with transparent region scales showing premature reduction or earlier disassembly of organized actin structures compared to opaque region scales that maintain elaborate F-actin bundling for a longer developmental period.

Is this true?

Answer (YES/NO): NO